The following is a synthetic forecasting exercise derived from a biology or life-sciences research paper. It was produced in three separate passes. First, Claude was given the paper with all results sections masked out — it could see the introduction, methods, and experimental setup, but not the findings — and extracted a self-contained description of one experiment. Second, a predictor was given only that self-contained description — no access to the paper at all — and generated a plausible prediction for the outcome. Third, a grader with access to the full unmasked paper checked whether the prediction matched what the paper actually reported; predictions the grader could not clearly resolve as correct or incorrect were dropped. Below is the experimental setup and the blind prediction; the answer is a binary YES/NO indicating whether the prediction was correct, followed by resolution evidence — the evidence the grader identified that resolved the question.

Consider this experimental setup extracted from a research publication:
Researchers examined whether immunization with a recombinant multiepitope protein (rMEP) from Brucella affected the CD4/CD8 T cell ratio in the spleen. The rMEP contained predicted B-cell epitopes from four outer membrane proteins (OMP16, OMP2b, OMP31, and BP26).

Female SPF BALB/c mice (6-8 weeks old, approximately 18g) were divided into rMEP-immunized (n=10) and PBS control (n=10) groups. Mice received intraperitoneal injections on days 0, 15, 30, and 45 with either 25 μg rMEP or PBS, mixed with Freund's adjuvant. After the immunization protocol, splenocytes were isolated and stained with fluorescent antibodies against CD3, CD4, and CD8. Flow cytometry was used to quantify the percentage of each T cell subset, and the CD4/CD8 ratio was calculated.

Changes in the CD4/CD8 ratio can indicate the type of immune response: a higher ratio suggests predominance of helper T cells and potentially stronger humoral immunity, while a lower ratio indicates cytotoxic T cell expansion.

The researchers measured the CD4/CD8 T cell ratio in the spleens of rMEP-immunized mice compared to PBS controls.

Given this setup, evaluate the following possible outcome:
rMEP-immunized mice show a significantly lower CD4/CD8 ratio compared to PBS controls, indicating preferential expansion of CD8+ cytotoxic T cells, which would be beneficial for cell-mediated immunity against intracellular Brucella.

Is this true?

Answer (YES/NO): NO